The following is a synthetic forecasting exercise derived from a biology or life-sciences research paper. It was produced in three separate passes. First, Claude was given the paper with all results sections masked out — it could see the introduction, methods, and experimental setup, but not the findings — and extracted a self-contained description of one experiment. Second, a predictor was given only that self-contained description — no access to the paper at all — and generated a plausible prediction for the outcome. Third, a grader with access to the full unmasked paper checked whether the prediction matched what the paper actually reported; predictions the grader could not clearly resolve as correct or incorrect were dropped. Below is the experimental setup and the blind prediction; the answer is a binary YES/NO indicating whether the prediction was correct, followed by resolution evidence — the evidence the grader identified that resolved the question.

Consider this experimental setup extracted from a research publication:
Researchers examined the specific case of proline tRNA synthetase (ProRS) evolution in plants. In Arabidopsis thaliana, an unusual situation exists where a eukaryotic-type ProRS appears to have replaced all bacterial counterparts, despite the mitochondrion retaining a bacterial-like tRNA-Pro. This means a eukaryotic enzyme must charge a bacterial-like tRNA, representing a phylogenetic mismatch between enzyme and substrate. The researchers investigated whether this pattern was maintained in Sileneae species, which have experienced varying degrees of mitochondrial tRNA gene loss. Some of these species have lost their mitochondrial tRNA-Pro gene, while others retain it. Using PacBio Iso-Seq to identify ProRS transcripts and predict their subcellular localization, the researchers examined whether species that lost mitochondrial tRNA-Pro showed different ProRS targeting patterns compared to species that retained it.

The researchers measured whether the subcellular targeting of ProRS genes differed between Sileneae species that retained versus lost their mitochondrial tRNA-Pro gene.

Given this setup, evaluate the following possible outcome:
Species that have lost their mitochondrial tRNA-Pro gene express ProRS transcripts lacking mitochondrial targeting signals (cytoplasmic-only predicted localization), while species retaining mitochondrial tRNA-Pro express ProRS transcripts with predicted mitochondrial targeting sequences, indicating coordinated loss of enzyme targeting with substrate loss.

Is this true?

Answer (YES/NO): NO